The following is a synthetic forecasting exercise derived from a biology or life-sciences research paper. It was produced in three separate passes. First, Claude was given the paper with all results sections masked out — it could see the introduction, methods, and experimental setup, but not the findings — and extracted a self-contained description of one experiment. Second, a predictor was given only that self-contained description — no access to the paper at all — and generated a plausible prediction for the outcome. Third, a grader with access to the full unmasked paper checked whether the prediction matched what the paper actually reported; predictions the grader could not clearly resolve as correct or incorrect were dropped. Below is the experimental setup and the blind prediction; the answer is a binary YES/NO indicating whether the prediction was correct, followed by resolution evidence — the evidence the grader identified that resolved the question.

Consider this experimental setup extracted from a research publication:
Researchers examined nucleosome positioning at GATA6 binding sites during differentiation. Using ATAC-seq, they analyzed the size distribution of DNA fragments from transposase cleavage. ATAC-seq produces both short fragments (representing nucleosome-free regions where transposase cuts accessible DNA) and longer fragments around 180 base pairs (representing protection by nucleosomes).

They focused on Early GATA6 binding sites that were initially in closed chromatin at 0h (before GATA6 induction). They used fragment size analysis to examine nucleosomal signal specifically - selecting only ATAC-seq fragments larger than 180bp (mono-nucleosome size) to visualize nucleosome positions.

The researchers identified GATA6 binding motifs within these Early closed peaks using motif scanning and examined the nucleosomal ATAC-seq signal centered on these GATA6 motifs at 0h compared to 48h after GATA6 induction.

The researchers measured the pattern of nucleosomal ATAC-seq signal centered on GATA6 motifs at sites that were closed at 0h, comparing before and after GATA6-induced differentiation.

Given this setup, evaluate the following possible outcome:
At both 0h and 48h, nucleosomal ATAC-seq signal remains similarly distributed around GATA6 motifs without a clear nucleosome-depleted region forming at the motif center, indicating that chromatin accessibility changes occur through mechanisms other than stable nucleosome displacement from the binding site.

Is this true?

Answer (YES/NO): NO